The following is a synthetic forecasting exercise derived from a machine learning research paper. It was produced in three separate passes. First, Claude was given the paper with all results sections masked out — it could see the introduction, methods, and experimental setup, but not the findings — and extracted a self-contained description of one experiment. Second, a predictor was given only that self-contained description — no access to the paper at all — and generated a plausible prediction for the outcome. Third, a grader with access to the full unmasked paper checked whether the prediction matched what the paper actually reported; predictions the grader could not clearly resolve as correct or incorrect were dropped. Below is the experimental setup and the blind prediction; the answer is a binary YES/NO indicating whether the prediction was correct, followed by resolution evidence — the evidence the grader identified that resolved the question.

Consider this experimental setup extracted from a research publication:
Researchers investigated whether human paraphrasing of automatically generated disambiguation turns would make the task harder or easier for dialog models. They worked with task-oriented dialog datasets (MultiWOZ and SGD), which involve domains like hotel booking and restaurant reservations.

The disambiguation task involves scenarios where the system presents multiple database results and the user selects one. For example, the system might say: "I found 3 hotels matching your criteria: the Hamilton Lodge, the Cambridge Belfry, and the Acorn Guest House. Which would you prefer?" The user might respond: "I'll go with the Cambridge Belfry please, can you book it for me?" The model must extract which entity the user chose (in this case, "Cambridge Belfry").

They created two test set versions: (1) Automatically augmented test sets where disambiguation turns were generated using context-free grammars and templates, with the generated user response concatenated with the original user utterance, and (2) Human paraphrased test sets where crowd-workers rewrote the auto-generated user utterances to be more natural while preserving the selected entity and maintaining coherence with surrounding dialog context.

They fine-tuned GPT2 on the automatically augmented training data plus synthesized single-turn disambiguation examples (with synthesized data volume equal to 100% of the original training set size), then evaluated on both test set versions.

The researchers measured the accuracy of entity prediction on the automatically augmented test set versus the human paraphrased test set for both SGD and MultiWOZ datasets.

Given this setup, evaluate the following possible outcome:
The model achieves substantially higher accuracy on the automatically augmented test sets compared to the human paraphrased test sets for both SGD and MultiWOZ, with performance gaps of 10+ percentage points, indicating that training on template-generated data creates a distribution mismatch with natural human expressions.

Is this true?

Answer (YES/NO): NO